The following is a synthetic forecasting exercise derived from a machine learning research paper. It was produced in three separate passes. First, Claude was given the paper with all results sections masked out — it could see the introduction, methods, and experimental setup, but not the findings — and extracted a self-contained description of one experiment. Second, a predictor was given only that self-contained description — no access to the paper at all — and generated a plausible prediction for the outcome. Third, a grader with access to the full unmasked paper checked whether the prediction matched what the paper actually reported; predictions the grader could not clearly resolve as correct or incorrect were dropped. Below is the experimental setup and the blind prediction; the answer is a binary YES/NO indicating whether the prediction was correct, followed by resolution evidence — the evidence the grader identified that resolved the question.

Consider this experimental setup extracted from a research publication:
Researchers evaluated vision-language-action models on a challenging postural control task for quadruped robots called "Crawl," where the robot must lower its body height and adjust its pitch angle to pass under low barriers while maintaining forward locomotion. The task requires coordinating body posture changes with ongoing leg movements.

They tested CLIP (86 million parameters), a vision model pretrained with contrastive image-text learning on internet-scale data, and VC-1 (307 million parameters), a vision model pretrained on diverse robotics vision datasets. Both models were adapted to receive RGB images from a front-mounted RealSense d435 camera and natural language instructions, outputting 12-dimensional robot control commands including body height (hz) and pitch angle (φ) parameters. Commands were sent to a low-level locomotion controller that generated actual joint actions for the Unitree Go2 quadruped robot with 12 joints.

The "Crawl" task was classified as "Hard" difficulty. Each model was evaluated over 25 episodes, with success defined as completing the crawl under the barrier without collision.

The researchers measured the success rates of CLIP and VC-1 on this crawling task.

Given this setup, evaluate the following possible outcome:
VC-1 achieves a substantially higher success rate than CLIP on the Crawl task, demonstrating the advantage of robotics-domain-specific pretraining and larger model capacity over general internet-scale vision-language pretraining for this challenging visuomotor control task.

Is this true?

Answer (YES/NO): NO